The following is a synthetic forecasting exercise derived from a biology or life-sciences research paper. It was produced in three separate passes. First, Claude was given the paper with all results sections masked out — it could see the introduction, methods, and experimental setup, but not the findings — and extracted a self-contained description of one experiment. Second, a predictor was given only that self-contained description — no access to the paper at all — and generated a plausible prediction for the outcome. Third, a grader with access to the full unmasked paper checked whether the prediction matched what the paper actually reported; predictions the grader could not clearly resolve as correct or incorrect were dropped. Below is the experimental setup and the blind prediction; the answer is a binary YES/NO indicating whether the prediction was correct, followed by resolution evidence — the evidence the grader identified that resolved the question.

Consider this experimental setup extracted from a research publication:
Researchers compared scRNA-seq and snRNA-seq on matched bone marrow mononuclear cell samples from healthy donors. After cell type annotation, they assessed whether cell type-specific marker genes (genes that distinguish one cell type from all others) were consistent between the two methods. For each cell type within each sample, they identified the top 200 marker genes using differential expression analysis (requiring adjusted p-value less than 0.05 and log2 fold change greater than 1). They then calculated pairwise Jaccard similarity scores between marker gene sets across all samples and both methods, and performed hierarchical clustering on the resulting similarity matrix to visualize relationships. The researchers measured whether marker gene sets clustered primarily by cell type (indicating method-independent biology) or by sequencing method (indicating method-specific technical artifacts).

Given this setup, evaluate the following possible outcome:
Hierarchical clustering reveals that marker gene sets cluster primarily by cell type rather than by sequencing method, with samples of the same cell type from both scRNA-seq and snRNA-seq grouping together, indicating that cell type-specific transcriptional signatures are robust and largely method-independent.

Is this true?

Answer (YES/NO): YES